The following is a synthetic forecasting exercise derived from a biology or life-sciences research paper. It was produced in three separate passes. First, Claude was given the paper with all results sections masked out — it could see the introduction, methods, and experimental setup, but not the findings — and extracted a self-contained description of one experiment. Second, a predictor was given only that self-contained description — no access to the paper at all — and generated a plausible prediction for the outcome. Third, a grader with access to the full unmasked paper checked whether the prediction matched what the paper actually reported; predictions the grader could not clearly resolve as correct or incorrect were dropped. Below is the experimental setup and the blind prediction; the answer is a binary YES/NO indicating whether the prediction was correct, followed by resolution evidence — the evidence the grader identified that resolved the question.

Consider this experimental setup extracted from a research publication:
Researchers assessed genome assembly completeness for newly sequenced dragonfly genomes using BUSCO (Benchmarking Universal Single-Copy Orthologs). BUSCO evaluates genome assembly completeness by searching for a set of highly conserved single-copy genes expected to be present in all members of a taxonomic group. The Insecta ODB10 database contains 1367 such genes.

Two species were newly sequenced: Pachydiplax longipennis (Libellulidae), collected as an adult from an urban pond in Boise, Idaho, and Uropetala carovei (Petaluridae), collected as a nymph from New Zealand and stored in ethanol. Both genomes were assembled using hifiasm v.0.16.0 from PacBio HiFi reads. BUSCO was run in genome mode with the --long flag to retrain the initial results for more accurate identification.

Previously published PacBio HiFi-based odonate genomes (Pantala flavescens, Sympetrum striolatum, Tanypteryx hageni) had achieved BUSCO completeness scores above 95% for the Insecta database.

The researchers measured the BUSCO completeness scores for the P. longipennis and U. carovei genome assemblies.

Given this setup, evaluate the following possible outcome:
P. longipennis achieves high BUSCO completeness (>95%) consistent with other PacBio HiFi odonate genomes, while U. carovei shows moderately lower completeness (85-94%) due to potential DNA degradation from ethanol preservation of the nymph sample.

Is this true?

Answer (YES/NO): NO